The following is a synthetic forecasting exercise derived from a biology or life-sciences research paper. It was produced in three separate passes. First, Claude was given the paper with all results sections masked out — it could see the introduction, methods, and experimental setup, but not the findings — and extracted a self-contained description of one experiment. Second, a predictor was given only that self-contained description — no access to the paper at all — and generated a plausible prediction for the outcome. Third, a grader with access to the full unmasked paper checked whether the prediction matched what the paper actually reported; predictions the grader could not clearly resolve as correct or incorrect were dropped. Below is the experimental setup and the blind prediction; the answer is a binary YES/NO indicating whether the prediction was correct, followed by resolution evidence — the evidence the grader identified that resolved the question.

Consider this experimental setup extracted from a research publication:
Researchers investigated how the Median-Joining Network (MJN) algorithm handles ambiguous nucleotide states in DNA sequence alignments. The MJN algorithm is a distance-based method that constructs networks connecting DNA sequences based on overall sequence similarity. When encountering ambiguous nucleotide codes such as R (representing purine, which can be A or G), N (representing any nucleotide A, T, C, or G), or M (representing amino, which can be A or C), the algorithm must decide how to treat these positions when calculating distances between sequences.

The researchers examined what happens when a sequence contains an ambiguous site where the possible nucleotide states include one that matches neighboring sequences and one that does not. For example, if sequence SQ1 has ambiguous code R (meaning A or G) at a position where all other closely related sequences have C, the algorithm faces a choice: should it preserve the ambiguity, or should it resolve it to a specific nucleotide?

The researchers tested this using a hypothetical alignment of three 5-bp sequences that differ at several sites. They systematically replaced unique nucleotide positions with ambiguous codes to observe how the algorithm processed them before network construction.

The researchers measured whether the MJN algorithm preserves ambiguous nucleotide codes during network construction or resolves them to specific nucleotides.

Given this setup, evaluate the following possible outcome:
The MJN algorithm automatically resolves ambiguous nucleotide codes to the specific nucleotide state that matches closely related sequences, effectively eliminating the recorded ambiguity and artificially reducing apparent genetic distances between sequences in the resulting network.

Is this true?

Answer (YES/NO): YES